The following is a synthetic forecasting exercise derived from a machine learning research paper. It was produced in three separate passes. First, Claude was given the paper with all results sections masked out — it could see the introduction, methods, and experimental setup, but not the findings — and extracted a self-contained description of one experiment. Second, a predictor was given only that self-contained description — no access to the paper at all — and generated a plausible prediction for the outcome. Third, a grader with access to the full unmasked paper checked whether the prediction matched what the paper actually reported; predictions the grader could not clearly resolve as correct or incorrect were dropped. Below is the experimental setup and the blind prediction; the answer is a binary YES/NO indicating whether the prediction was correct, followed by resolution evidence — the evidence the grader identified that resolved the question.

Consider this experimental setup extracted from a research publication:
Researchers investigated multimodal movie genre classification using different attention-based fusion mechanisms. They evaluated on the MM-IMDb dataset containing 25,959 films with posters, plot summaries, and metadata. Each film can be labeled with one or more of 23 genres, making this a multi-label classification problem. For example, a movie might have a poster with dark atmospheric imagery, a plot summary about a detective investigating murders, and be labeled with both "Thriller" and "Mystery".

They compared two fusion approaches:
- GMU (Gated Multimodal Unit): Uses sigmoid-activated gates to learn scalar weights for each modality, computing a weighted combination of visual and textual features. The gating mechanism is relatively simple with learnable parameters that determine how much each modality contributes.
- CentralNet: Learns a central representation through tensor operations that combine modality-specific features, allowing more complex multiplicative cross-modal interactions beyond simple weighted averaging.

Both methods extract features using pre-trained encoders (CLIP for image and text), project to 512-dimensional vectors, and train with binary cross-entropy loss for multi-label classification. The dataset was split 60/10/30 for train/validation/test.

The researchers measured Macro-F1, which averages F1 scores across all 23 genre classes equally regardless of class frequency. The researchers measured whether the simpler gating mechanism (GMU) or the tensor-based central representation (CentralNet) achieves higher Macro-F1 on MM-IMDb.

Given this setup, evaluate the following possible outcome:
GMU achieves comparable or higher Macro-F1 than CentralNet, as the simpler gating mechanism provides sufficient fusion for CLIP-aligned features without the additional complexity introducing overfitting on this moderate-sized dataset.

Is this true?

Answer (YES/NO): NO